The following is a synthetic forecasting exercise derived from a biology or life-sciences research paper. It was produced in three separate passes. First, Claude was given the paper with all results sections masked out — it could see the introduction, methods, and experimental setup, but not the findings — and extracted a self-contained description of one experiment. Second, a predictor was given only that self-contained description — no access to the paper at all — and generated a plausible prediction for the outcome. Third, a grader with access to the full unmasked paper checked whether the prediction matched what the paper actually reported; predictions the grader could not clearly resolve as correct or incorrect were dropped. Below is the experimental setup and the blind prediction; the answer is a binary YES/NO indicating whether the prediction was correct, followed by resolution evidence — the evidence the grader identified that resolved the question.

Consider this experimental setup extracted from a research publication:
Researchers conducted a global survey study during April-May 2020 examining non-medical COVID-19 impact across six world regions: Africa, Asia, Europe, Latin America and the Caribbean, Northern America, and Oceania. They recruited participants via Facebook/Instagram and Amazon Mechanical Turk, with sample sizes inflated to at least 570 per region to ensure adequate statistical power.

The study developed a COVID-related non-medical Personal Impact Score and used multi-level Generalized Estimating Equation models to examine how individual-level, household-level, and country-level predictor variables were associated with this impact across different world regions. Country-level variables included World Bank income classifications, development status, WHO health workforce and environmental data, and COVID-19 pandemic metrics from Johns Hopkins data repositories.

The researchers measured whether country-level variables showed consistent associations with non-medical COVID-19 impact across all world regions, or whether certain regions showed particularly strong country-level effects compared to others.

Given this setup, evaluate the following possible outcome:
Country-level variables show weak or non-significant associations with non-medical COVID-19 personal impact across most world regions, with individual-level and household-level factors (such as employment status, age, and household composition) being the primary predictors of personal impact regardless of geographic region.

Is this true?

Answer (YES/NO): NO